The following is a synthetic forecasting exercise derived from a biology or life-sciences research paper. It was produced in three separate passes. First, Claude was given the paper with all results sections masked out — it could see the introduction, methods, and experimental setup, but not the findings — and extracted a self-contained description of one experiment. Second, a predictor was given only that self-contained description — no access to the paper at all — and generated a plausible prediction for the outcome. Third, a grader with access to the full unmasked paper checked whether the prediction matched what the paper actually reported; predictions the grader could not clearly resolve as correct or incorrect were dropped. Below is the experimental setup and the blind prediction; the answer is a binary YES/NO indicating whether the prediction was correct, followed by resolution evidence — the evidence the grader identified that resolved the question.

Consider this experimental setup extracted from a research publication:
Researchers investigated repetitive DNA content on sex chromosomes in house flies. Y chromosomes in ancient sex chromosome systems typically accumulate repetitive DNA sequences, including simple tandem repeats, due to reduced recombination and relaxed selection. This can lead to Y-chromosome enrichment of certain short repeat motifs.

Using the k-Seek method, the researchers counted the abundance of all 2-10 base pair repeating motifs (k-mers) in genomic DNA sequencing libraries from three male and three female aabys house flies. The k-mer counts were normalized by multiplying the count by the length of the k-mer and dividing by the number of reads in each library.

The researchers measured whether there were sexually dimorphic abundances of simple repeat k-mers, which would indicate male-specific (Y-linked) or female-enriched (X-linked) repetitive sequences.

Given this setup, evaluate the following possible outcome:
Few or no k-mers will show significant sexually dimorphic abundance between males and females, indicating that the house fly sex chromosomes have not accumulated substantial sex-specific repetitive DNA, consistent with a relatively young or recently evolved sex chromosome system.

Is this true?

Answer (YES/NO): YES